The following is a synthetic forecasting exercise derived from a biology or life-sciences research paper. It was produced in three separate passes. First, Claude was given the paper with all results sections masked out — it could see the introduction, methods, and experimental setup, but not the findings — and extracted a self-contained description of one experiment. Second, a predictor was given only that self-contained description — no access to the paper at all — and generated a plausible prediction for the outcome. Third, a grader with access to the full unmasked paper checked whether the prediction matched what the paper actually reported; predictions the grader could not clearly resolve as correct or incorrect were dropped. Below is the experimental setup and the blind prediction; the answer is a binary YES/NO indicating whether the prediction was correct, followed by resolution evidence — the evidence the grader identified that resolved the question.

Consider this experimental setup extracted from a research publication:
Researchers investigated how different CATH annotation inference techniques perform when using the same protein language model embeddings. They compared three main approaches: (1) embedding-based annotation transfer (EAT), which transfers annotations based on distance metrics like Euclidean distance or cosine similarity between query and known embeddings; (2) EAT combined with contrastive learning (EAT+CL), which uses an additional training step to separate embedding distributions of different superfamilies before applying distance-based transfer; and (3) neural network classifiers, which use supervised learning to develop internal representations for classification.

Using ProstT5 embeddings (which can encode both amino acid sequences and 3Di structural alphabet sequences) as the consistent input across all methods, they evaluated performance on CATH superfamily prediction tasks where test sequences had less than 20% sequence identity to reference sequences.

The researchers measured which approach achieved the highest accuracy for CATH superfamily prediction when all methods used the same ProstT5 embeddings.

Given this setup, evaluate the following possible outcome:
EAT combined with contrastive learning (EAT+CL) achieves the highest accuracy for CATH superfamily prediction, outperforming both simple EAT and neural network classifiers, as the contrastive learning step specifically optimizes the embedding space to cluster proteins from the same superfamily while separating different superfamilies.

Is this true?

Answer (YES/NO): NO